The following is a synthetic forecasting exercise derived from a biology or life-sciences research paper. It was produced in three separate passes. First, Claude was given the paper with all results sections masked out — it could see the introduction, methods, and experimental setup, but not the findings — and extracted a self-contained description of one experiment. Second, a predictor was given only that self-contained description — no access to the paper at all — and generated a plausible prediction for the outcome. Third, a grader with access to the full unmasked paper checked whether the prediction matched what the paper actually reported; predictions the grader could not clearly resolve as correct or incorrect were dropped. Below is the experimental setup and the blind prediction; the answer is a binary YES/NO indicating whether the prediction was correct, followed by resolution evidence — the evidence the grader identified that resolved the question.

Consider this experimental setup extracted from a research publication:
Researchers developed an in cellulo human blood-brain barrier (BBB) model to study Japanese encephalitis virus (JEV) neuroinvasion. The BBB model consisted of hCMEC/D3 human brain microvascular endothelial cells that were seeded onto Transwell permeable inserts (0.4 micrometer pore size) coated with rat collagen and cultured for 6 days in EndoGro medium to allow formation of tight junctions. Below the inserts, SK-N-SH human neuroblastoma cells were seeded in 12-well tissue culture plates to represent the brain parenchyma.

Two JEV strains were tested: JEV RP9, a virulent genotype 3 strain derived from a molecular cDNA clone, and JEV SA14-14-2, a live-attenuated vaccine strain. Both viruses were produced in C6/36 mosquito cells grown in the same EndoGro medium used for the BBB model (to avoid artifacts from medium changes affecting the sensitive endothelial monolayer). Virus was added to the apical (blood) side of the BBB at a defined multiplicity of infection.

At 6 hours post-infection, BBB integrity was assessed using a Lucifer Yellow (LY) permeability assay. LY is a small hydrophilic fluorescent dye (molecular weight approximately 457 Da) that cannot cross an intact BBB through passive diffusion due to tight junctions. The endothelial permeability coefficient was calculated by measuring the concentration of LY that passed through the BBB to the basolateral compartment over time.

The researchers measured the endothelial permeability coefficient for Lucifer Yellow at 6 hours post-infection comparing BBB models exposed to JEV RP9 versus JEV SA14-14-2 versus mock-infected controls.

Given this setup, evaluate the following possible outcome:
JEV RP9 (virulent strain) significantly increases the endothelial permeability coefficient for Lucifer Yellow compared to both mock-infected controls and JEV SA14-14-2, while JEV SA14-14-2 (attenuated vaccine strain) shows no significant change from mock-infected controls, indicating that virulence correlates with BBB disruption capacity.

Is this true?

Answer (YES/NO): NO